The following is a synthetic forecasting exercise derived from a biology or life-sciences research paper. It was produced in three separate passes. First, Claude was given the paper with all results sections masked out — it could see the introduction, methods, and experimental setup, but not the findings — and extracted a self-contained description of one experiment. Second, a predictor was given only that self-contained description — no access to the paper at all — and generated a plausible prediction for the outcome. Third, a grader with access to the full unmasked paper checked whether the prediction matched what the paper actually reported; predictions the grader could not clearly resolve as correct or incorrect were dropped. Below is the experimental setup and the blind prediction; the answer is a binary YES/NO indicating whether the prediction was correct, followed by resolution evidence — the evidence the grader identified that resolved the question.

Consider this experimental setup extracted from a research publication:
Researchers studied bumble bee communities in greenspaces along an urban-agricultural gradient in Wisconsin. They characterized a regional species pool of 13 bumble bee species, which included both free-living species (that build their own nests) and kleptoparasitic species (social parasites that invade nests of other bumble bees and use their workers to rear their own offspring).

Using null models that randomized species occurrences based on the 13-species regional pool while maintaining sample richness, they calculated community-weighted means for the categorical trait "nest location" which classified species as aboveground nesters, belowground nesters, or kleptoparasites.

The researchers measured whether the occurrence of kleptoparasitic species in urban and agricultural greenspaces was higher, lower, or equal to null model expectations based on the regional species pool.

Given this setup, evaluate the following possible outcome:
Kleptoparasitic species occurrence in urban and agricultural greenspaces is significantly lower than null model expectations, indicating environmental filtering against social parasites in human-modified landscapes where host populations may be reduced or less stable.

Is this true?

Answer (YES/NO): YES